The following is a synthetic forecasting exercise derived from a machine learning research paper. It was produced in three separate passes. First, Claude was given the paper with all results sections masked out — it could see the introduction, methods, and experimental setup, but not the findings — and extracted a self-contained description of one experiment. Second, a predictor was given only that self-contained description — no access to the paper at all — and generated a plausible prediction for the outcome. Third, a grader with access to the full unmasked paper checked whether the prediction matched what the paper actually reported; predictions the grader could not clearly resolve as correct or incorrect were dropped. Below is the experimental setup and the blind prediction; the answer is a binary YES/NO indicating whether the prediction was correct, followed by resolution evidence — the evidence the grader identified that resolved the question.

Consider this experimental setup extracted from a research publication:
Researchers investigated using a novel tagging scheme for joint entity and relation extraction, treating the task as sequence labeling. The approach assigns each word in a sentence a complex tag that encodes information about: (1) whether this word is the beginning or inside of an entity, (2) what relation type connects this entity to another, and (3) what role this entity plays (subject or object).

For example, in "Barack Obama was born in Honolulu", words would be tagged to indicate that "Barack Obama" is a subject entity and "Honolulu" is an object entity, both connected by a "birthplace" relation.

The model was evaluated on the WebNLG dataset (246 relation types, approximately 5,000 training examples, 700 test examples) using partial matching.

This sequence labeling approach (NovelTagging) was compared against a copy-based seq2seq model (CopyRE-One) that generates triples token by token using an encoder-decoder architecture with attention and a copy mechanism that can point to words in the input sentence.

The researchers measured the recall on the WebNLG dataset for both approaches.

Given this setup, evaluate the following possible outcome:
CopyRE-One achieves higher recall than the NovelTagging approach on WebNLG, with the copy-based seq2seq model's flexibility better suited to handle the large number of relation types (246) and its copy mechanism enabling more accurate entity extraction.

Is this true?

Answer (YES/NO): YES